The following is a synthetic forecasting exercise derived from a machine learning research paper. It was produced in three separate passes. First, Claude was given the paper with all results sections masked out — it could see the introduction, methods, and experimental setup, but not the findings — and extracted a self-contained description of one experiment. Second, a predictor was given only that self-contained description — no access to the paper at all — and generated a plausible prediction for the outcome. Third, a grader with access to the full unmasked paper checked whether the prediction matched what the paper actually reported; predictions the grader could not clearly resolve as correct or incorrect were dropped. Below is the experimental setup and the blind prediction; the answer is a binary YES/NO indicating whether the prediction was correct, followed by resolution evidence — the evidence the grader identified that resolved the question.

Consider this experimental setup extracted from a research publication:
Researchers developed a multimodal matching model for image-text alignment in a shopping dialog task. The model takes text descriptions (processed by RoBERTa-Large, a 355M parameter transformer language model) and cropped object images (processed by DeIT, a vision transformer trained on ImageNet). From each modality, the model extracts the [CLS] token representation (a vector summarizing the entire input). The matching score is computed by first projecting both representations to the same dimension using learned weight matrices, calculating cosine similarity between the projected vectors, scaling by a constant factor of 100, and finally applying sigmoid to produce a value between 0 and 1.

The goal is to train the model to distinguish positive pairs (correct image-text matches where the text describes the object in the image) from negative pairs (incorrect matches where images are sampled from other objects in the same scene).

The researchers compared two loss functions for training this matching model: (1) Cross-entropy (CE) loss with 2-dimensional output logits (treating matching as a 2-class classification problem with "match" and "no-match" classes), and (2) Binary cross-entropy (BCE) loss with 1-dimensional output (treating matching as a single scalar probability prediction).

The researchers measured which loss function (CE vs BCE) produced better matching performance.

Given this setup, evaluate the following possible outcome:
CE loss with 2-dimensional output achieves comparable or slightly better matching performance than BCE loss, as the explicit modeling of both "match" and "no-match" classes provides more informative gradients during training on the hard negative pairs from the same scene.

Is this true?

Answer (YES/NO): NO